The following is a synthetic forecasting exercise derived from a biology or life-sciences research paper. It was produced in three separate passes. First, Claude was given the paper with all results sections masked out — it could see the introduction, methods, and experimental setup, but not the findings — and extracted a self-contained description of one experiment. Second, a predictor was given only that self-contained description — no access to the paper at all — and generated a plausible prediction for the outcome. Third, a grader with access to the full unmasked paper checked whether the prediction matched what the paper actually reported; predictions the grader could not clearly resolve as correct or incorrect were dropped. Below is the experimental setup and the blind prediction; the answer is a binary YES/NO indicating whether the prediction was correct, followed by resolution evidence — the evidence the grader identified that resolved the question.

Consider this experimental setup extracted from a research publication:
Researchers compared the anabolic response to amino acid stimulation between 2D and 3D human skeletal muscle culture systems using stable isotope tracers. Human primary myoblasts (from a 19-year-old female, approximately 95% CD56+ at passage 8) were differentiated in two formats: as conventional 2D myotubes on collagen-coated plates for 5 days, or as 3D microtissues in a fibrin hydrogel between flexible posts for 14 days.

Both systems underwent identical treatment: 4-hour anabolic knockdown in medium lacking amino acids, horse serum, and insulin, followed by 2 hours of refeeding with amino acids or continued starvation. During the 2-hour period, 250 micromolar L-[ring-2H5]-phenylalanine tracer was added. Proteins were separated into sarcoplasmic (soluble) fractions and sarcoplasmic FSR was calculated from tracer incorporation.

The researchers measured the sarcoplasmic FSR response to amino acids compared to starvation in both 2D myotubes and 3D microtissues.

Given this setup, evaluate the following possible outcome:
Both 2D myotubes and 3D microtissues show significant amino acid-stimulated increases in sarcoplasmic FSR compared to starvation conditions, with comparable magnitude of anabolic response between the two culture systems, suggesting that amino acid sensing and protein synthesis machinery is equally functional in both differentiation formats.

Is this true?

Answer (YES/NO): YES